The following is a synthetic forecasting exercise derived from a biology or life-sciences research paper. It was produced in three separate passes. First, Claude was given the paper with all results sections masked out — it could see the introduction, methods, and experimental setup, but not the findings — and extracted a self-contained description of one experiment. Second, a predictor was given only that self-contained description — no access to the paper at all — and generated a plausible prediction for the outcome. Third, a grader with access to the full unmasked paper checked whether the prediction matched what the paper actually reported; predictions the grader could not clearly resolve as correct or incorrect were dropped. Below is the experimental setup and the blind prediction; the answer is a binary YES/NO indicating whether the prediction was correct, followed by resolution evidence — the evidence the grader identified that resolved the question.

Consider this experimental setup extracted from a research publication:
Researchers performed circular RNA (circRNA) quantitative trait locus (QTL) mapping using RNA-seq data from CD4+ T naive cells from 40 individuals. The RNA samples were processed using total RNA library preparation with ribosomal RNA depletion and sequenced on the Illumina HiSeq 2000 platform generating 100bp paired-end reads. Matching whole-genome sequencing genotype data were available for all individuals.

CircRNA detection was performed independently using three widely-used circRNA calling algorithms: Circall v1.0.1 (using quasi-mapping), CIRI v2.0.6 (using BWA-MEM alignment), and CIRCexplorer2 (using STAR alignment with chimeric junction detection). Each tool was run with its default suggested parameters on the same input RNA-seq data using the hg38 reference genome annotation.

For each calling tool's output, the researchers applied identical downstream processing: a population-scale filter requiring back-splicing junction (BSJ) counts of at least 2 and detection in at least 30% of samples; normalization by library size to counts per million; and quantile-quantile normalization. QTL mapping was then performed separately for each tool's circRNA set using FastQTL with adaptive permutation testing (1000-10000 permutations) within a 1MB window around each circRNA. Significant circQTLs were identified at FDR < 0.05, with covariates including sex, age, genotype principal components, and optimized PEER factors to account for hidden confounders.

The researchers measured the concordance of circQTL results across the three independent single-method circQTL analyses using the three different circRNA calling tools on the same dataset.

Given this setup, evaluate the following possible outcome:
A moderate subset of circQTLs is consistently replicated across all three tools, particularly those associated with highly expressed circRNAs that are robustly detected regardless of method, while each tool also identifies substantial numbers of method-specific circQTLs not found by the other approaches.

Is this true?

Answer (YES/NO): NO